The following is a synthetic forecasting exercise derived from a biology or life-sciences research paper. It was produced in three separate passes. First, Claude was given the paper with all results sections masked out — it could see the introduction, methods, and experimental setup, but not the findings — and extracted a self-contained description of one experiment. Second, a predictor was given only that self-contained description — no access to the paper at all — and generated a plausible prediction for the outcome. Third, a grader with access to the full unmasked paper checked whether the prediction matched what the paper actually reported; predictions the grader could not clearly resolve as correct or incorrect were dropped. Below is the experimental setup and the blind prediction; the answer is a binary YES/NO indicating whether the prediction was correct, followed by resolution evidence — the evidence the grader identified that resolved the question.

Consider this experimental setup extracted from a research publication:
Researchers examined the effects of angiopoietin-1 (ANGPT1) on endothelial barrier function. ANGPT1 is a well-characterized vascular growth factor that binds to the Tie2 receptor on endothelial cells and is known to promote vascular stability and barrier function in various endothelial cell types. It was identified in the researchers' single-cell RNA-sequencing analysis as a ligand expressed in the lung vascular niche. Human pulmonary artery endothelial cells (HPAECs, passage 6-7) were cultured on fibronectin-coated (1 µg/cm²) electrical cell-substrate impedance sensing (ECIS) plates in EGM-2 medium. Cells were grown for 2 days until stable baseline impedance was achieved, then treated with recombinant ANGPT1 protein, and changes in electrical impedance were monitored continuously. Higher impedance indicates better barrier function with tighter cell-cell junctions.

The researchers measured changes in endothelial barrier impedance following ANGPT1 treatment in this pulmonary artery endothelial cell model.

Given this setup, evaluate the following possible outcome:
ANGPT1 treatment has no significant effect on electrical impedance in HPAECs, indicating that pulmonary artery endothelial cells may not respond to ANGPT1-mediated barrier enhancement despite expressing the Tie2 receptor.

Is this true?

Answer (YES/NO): NO